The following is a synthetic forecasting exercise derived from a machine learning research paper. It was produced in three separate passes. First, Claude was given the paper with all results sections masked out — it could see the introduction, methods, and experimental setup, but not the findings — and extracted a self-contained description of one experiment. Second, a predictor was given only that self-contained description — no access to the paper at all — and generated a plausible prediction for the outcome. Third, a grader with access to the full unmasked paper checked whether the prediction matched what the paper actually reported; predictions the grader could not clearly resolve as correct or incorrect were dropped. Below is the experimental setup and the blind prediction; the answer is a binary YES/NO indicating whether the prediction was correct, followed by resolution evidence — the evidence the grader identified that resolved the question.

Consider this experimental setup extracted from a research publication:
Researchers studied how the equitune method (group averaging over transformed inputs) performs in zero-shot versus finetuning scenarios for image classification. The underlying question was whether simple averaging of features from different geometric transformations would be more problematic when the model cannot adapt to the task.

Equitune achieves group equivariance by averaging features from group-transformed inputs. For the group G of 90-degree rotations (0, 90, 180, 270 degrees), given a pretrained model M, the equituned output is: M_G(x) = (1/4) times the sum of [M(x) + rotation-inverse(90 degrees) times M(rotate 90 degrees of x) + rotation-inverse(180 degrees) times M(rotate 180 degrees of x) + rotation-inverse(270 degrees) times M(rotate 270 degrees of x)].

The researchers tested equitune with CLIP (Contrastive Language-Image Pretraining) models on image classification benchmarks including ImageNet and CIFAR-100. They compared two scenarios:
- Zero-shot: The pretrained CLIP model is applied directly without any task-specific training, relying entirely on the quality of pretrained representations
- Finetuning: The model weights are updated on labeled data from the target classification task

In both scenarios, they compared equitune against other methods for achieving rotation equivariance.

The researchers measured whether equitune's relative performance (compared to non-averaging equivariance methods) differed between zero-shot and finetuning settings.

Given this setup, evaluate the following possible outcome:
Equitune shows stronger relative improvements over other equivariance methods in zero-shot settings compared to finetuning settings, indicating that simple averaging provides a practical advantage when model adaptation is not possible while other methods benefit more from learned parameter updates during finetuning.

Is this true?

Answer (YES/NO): NO